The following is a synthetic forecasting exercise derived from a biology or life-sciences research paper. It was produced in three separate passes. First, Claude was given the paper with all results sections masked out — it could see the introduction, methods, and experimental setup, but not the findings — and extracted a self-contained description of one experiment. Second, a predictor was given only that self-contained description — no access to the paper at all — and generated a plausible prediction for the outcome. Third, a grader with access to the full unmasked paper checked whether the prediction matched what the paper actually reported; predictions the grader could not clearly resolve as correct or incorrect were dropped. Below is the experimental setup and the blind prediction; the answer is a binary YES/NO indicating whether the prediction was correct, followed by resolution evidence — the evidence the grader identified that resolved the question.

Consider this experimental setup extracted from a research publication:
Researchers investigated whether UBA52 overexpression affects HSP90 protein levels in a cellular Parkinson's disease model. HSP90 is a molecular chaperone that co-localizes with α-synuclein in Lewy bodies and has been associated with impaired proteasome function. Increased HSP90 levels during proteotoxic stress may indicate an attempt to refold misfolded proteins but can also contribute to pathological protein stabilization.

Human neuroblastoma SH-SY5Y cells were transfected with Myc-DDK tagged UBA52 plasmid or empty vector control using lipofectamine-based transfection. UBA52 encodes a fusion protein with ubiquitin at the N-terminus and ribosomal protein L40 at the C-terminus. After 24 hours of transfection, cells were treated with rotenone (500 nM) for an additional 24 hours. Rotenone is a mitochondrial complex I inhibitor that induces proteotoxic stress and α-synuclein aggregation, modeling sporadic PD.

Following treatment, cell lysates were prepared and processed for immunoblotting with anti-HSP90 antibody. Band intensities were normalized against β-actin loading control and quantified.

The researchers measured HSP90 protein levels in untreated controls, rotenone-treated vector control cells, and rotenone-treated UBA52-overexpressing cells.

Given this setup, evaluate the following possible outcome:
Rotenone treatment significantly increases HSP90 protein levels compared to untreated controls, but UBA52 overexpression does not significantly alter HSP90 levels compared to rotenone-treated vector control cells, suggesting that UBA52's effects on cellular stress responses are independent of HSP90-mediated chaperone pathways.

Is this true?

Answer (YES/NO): NO